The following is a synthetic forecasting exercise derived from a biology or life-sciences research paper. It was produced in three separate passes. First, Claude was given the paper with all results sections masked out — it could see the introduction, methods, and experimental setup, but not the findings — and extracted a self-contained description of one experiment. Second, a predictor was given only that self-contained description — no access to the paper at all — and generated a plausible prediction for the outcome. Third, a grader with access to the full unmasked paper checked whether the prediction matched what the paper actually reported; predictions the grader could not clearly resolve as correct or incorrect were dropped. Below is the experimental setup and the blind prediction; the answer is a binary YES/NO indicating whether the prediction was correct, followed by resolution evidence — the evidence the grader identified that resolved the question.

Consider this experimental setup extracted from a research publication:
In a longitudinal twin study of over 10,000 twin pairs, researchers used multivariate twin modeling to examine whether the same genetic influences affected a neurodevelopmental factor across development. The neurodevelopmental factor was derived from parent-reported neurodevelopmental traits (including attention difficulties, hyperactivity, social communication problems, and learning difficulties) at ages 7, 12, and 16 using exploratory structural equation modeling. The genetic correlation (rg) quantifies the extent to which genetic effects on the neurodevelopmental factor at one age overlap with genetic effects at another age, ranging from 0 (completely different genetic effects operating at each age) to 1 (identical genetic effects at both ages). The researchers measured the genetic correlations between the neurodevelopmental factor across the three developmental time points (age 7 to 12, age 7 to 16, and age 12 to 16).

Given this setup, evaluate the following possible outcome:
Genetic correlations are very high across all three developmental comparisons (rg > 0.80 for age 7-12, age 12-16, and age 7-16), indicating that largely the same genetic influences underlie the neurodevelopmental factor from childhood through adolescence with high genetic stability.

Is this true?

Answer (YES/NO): NO